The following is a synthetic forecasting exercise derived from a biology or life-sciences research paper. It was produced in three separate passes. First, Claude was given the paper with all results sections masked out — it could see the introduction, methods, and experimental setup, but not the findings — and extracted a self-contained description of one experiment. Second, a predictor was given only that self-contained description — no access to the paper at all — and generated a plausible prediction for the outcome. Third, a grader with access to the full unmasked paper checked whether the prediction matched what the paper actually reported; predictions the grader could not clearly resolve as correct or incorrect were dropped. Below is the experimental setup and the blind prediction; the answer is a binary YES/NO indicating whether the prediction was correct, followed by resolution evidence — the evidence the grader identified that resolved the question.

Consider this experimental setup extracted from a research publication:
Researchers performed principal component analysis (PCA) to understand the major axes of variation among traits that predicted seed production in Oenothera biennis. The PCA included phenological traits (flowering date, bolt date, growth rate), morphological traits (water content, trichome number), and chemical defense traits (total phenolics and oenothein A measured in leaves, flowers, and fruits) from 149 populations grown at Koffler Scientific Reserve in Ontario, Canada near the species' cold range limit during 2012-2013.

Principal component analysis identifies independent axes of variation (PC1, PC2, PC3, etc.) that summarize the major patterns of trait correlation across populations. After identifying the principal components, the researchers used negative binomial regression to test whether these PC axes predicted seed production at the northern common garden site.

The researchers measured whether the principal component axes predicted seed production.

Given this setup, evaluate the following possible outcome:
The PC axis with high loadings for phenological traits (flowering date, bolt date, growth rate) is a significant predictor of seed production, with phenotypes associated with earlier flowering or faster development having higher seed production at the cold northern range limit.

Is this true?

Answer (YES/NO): NO